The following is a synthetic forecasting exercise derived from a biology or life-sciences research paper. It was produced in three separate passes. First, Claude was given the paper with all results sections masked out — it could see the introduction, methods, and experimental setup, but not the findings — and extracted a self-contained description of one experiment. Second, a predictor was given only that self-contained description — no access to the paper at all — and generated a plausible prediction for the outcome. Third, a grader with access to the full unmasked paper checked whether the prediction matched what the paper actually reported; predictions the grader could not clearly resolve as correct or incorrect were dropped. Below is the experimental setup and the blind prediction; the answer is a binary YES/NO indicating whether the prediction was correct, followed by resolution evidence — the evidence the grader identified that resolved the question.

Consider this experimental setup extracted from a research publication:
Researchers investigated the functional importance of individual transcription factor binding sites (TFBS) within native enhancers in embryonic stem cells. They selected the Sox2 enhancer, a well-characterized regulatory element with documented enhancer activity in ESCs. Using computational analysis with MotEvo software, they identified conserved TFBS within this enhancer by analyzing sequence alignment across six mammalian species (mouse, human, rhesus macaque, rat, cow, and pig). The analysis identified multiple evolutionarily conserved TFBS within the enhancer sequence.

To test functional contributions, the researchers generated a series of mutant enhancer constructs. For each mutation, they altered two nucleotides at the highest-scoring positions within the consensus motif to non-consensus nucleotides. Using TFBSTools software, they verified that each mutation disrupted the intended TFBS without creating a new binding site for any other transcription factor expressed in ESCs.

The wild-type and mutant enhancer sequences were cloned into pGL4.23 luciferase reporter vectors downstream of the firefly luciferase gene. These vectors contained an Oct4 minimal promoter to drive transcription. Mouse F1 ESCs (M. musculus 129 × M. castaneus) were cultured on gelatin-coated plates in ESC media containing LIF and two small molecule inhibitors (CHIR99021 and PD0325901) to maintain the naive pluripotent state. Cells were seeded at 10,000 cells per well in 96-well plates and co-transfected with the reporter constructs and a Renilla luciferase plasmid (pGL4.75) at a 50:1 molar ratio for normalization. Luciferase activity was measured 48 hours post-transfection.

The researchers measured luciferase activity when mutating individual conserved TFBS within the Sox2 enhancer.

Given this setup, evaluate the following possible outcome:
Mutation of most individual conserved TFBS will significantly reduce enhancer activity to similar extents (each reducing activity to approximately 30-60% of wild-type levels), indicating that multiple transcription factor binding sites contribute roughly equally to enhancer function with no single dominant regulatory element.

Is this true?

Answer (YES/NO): NO